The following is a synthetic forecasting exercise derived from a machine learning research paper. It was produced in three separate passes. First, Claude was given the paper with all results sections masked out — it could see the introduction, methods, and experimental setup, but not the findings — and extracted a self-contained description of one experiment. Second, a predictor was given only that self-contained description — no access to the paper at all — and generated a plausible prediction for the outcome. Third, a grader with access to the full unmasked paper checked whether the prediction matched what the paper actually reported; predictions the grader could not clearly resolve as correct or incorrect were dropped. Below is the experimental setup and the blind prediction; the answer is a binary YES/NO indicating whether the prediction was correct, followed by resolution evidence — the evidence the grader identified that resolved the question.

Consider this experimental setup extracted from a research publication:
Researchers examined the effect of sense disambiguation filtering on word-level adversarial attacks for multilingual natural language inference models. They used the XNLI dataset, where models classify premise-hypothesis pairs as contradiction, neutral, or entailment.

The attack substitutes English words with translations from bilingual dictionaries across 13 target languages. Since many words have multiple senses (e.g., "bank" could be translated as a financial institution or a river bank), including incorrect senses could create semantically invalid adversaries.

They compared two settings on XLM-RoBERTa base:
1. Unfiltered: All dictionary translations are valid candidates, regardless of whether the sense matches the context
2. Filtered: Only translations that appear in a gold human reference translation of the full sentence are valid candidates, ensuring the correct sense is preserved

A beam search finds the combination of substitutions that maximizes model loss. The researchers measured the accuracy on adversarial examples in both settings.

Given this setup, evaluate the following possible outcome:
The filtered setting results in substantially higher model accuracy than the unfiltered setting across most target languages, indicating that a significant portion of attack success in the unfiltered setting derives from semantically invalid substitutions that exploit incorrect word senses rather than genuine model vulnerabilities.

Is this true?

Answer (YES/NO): NO